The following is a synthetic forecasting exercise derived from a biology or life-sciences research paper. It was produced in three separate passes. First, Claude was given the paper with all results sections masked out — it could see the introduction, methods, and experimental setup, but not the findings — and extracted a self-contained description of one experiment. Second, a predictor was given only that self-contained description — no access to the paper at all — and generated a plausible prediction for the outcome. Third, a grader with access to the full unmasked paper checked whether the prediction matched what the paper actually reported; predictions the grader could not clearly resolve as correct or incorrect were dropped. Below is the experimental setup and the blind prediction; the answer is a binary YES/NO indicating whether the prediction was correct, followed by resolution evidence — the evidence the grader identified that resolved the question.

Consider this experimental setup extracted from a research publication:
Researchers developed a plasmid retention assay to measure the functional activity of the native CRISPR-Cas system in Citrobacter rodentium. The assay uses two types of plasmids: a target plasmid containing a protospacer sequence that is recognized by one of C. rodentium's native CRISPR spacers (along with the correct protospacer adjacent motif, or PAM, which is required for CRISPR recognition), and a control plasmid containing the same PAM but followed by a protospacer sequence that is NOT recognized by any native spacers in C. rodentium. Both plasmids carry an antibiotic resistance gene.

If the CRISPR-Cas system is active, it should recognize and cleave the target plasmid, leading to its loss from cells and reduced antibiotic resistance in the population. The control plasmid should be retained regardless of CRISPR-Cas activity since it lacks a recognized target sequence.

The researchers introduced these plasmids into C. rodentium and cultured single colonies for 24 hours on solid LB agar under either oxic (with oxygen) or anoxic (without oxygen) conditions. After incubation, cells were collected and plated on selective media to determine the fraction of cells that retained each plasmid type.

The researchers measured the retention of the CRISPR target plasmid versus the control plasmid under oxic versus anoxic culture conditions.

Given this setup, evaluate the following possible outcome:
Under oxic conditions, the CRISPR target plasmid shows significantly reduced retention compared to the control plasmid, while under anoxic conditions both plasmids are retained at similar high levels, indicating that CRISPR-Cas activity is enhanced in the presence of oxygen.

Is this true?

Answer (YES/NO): NO